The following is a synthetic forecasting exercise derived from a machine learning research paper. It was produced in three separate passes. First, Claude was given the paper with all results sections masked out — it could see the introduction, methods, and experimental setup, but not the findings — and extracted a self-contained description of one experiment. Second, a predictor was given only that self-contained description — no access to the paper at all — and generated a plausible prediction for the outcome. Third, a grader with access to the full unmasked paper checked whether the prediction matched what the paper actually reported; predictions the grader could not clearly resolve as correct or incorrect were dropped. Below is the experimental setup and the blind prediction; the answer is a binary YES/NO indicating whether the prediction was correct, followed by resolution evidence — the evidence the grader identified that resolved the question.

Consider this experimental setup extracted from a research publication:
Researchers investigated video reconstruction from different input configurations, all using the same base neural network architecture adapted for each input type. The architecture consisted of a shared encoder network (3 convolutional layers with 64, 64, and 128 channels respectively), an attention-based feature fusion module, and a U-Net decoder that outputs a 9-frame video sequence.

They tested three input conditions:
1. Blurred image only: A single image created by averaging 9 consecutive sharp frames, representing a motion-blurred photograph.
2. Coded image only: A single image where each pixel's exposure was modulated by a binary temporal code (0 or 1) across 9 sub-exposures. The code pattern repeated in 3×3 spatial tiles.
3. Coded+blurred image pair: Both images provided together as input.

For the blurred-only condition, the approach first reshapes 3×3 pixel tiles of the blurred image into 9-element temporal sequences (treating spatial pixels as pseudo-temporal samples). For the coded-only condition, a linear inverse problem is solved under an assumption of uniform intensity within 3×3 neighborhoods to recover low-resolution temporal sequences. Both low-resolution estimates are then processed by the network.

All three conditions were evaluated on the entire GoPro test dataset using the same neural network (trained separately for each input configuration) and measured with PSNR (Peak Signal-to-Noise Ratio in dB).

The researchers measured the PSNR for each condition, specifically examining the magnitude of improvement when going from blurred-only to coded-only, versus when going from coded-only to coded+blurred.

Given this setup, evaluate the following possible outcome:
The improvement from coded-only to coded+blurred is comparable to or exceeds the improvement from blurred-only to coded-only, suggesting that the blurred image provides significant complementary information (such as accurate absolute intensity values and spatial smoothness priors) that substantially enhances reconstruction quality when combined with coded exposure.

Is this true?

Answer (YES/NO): NO